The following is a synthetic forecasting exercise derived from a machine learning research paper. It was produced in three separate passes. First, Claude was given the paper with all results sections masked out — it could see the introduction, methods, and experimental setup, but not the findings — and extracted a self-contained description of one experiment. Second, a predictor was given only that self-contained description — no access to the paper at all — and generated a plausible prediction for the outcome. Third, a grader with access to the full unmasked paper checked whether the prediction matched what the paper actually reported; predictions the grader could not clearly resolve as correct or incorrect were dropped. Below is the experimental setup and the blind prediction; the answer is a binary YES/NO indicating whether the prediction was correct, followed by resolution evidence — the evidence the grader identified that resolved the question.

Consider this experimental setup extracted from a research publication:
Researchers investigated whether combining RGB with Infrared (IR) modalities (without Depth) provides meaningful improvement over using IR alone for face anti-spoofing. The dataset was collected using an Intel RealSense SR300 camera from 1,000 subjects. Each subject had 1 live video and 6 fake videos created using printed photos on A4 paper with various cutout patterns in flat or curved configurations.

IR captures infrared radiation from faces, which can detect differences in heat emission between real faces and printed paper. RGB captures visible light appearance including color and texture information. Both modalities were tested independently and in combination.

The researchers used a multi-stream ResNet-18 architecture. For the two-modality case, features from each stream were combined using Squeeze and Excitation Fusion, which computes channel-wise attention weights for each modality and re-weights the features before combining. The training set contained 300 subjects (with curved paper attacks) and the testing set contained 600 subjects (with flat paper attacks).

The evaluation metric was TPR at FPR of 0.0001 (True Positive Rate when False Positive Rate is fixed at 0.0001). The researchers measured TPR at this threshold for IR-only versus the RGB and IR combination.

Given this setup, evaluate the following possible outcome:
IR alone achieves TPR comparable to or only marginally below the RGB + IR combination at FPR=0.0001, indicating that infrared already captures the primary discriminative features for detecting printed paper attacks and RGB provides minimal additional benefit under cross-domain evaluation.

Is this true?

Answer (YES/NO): NO